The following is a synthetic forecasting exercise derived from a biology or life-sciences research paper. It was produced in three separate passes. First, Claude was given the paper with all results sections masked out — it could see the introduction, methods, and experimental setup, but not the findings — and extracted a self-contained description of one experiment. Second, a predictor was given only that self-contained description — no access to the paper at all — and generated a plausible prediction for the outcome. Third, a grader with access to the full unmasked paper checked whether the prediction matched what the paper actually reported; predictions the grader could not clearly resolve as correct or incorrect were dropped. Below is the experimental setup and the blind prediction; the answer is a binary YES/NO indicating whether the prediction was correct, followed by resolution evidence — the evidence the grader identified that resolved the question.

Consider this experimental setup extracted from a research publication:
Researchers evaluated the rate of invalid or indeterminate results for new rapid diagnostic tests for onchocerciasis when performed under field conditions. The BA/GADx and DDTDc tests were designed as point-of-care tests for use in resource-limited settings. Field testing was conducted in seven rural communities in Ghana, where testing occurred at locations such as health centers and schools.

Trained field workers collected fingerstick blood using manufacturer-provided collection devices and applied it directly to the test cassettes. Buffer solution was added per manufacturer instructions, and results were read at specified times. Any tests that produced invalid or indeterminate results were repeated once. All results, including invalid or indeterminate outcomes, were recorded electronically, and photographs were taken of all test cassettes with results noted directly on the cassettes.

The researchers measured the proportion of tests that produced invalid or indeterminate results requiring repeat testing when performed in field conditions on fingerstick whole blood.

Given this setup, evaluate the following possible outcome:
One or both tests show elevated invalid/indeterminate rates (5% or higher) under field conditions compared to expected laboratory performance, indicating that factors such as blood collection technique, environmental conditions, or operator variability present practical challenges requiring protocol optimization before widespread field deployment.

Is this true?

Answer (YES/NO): NO